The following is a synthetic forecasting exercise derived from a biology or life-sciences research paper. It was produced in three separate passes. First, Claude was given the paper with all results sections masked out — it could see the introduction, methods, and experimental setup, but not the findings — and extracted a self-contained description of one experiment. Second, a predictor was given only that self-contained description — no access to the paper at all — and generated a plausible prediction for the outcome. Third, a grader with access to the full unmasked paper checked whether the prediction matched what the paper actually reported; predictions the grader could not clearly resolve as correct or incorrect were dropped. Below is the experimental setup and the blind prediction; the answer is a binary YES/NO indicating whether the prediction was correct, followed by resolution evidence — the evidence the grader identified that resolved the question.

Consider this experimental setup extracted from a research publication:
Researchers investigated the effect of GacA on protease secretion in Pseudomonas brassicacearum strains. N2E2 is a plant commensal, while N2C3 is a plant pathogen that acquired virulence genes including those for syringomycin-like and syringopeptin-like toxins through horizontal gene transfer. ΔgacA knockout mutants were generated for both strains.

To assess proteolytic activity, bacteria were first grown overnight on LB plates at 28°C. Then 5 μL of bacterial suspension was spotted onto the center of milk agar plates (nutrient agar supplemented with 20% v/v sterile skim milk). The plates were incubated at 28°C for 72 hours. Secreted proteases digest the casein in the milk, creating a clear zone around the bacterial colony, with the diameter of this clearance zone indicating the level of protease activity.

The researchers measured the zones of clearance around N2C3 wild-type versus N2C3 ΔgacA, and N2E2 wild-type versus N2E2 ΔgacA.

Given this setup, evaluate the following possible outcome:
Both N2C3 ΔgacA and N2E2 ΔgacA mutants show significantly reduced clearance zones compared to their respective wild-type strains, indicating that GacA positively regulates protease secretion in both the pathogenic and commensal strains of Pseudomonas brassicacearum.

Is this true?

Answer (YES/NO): YES